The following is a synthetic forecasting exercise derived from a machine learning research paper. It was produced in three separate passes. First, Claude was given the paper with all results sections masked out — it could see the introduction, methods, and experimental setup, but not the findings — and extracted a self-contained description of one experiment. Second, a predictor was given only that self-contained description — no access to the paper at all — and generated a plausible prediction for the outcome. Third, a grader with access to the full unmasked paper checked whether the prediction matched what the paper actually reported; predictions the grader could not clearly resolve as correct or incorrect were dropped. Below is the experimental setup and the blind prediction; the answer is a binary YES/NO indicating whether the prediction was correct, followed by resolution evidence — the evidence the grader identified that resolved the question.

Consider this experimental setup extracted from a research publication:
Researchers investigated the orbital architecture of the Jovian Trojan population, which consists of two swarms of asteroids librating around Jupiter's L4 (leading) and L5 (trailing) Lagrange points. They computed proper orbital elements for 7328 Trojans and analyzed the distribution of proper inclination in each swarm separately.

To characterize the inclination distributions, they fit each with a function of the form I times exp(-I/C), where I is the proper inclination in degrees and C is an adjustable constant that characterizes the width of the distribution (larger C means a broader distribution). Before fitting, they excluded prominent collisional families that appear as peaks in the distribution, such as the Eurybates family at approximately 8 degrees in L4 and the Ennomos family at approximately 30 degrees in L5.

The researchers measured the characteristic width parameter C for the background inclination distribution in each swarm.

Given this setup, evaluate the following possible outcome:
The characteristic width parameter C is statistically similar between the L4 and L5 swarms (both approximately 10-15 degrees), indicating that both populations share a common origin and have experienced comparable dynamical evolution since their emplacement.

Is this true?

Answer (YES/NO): NO